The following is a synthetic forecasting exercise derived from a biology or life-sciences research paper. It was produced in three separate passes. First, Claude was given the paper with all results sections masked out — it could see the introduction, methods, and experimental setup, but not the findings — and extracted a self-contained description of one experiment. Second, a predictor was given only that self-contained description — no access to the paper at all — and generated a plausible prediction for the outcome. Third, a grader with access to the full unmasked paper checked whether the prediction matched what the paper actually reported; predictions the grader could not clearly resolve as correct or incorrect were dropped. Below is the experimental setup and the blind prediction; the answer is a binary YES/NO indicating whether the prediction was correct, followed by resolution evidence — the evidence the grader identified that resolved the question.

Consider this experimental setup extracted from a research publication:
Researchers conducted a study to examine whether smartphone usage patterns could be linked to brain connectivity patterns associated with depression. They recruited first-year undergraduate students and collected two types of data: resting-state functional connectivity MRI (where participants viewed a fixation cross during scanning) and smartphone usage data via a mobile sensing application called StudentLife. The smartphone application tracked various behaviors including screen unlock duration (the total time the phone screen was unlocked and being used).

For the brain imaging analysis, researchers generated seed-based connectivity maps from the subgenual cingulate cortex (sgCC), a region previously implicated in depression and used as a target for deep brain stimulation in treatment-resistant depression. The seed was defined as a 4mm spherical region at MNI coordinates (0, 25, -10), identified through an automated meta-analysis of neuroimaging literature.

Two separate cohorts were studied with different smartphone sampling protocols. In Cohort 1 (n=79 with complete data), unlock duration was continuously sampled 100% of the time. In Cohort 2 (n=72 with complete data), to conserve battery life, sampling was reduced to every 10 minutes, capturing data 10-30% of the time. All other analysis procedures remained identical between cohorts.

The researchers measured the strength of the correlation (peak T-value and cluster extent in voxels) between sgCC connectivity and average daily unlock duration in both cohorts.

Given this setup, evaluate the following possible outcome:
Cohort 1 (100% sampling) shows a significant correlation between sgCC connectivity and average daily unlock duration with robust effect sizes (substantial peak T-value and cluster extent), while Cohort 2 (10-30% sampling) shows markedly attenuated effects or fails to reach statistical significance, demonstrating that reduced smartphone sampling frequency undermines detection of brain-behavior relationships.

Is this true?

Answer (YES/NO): NO